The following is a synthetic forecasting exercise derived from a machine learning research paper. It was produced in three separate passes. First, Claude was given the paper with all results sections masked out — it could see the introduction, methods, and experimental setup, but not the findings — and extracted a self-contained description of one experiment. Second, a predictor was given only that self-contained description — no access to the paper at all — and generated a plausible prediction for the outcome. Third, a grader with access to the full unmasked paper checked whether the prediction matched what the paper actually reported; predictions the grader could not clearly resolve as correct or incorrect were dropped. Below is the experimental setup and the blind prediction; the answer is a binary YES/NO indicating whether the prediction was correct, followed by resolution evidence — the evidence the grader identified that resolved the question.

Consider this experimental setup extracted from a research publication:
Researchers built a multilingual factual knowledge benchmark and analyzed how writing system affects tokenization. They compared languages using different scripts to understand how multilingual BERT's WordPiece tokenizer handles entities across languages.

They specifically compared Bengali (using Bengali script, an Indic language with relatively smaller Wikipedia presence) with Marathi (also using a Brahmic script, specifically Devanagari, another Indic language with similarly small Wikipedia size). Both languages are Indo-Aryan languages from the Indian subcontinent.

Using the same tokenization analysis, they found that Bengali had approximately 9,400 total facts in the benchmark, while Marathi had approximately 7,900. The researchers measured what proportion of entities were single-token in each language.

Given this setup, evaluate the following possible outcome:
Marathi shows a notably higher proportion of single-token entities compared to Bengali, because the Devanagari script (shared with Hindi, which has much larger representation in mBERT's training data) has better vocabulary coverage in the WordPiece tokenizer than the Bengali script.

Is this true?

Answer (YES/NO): NO